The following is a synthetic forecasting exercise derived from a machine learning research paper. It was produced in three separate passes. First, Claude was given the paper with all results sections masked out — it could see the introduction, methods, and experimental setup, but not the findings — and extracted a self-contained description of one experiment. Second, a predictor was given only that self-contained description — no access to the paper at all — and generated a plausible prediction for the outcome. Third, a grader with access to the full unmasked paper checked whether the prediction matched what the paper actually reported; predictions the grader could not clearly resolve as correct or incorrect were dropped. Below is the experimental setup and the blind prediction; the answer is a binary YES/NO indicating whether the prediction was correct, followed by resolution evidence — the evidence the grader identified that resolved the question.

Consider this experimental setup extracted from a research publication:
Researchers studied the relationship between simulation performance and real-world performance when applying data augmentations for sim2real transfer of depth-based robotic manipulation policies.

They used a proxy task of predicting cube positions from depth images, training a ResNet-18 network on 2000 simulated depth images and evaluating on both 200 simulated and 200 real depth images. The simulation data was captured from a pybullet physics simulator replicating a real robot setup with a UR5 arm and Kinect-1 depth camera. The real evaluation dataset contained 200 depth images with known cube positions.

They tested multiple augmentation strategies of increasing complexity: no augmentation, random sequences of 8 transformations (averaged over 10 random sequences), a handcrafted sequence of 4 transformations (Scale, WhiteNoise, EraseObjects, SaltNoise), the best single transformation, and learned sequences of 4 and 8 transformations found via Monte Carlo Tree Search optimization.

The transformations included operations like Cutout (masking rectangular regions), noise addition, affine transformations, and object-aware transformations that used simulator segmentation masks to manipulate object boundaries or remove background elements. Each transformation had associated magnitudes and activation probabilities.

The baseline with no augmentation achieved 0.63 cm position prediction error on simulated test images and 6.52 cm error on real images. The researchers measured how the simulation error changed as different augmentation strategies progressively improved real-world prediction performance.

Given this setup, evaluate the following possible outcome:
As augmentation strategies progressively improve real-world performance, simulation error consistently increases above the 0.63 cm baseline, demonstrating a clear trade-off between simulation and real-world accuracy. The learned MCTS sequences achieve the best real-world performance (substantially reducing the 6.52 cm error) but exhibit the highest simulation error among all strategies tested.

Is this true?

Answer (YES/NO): YES